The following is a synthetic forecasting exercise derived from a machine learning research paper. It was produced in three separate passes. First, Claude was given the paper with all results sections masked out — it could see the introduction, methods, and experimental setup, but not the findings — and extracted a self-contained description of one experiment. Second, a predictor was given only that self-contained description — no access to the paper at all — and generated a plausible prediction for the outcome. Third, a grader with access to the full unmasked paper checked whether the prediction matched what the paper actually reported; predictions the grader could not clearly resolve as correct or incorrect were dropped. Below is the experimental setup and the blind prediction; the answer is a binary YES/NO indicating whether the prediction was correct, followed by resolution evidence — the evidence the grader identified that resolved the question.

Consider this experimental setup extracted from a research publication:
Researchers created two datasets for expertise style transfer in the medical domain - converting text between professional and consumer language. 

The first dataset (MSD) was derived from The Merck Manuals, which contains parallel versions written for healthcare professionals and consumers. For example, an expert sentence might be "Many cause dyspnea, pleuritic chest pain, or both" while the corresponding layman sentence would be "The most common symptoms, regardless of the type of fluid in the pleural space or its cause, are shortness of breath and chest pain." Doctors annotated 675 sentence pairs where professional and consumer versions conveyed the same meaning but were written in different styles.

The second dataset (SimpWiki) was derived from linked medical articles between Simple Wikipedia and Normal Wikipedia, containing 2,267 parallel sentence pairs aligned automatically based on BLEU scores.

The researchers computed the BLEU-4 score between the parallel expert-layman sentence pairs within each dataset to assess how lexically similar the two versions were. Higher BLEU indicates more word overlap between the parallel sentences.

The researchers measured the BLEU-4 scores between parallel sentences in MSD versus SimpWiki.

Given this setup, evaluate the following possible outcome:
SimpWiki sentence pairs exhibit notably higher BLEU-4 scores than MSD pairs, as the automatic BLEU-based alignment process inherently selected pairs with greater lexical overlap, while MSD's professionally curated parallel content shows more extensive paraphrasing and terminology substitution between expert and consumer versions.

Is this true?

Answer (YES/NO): YES